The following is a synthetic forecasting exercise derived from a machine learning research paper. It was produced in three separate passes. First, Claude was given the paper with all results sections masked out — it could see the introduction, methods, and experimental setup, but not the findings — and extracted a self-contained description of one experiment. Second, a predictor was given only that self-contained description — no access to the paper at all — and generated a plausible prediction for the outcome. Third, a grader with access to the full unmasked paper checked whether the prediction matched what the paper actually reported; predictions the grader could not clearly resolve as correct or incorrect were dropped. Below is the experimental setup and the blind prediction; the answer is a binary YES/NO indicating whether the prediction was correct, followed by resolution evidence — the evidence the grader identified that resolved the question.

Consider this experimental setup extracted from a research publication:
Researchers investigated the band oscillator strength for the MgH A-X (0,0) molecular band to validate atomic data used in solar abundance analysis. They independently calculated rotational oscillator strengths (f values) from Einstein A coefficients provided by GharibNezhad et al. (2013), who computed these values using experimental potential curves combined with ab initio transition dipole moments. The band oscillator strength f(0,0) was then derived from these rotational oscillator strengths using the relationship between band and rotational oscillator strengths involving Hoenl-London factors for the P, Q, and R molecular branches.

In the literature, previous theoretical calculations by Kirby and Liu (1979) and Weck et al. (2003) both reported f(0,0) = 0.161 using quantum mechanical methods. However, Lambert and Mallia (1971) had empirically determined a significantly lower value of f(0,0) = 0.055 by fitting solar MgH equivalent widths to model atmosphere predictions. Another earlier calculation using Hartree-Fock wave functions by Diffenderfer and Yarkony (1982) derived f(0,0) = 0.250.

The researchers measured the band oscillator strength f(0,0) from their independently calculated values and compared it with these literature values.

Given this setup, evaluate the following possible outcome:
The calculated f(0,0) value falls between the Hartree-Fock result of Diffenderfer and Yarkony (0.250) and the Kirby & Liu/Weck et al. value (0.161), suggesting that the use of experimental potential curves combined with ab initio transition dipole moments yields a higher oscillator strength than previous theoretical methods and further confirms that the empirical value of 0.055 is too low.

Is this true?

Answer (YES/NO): NO